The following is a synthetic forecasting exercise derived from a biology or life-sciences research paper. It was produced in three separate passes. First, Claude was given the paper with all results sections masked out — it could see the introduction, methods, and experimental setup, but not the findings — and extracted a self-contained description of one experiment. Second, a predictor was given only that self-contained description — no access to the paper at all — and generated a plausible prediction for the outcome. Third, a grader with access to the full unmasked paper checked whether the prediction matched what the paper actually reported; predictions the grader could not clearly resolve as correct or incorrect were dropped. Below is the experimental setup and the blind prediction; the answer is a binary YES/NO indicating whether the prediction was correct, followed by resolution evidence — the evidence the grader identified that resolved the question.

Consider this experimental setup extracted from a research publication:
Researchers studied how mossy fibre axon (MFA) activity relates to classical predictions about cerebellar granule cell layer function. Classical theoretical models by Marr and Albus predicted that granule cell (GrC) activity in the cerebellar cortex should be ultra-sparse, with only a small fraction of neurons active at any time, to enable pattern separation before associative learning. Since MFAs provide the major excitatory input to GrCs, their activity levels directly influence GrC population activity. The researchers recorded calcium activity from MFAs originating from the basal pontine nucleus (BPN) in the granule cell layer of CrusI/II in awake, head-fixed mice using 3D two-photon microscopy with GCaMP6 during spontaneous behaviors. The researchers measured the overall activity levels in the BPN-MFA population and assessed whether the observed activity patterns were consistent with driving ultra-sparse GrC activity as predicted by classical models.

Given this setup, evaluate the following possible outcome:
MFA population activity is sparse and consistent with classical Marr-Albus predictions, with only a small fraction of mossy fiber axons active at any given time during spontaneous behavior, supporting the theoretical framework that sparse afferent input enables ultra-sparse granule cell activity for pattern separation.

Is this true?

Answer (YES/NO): NO